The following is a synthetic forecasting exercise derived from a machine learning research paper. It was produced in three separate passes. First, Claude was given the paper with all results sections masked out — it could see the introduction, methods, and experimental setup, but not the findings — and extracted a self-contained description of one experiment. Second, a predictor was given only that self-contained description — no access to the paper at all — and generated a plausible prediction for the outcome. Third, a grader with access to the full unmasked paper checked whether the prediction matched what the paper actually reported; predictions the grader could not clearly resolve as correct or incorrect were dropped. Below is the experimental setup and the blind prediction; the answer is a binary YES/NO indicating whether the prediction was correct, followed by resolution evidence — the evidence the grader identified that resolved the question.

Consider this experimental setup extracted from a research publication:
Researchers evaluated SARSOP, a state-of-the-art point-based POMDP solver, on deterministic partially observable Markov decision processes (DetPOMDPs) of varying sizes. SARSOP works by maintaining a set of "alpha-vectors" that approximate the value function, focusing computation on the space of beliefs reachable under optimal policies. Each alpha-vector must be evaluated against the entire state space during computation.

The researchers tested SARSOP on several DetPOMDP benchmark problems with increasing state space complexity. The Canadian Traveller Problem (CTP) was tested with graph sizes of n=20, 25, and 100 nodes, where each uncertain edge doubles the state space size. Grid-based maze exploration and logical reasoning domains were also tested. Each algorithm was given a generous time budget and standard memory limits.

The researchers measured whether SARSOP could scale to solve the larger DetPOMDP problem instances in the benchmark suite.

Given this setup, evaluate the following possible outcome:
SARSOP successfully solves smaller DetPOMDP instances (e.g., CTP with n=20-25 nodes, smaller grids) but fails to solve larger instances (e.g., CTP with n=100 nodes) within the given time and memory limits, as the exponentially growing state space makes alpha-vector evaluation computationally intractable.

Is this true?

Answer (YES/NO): YES